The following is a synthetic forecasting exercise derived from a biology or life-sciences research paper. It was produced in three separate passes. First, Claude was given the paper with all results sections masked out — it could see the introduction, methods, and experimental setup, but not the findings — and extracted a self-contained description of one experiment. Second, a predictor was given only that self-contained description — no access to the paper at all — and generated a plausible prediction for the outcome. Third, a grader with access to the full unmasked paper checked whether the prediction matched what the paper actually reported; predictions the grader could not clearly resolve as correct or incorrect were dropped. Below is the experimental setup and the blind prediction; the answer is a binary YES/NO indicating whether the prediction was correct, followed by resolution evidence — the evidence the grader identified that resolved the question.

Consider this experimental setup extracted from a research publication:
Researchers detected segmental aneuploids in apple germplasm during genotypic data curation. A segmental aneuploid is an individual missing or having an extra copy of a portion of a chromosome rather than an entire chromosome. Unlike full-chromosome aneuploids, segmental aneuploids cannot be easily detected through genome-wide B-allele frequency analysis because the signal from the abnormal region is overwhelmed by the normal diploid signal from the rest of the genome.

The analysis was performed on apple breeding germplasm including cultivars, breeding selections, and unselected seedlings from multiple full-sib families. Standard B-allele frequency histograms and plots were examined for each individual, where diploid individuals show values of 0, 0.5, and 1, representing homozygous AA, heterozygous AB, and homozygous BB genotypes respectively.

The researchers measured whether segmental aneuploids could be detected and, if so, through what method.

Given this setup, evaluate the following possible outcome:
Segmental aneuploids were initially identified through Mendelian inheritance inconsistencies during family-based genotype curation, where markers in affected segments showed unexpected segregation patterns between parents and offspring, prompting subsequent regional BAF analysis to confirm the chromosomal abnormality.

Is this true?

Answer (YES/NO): NO